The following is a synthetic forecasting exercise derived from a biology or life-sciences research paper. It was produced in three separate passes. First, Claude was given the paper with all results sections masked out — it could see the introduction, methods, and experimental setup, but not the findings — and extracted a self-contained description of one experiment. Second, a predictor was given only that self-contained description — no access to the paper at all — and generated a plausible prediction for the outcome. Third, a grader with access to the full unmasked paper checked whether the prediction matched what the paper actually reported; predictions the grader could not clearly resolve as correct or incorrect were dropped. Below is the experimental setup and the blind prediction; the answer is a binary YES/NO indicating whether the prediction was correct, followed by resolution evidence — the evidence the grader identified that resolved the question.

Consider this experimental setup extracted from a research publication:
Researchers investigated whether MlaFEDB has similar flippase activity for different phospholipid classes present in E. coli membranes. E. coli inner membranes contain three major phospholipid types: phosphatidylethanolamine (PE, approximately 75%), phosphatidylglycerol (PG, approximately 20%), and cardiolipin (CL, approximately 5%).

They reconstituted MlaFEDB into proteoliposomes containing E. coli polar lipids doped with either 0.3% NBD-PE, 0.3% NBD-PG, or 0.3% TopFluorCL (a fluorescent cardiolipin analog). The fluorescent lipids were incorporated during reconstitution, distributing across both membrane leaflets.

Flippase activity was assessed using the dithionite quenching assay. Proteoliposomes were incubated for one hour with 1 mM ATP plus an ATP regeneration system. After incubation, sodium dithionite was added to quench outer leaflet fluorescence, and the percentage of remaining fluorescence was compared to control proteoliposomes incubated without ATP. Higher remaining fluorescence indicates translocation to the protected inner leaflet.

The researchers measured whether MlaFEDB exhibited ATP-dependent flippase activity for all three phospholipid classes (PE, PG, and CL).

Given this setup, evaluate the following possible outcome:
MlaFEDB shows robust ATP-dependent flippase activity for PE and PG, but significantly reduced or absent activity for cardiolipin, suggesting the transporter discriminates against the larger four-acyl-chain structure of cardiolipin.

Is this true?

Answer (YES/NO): YES